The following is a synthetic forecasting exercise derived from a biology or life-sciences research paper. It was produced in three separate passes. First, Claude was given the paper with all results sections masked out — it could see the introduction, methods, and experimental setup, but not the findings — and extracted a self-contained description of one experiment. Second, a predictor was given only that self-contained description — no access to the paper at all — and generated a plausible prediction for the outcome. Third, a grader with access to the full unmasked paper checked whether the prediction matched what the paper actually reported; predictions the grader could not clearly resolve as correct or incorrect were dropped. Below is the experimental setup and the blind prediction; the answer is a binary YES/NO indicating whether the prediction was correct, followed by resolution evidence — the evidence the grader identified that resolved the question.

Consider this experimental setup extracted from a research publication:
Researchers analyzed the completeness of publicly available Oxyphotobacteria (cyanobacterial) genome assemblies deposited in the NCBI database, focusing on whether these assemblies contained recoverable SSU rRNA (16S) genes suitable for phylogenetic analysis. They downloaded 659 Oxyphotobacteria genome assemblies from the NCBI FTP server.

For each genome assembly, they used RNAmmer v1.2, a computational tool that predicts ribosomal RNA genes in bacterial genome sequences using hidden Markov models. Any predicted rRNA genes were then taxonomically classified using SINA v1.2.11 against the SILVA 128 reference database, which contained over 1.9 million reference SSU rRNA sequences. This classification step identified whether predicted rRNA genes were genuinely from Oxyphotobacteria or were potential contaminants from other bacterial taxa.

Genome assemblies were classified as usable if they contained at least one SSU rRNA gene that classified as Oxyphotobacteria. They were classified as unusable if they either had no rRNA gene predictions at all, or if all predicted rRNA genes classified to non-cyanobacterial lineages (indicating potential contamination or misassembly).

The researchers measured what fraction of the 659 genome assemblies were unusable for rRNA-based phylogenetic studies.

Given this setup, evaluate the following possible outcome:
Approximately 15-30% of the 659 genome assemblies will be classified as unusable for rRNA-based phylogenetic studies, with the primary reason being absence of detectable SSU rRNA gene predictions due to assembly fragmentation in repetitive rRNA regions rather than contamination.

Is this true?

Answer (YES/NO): YES